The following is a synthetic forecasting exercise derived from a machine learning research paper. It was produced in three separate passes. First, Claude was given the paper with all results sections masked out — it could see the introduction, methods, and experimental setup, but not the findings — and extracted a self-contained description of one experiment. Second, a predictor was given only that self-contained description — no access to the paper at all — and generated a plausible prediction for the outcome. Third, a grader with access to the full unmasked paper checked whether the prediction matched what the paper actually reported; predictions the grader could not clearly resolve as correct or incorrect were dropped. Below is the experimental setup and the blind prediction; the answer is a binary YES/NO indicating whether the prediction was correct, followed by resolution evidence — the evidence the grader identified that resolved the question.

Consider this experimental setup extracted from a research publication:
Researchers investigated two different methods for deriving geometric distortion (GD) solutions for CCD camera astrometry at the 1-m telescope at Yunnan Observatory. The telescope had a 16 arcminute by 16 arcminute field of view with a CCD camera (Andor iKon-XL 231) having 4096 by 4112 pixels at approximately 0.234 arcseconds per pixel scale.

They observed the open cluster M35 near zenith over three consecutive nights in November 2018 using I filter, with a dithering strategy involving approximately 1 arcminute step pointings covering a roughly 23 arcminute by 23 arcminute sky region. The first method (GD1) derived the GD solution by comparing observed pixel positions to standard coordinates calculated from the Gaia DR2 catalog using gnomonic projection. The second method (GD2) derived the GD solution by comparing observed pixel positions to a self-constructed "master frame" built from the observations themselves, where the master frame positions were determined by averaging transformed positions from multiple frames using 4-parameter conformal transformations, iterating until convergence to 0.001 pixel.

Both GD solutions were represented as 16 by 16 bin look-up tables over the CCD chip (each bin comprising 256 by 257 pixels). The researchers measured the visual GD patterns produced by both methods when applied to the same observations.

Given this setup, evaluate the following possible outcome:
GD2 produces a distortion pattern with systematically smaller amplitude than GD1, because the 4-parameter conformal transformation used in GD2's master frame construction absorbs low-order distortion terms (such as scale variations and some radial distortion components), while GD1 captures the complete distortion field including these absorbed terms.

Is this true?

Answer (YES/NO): YES